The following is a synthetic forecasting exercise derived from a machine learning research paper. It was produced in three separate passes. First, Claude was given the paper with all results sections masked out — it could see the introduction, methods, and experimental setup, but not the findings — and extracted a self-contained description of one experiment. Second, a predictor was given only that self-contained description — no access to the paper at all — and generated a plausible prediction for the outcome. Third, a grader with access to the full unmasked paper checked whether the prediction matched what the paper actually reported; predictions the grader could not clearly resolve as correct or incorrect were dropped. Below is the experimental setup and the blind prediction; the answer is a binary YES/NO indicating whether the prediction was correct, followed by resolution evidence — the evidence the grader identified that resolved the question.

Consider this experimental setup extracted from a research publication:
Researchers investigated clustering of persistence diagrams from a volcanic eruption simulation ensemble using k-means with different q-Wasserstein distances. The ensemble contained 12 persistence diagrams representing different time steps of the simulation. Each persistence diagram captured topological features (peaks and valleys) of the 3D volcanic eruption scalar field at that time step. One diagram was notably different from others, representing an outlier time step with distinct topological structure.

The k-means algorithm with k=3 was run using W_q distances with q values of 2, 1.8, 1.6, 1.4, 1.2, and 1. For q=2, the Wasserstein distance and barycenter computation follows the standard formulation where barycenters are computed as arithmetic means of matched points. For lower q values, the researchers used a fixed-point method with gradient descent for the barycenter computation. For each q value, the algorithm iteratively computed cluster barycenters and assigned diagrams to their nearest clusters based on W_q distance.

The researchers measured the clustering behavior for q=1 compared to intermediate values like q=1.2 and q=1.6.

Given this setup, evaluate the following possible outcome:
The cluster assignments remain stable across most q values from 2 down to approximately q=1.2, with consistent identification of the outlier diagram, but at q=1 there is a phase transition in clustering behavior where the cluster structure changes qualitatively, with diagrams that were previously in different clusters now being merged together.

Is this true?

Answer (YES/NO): NO